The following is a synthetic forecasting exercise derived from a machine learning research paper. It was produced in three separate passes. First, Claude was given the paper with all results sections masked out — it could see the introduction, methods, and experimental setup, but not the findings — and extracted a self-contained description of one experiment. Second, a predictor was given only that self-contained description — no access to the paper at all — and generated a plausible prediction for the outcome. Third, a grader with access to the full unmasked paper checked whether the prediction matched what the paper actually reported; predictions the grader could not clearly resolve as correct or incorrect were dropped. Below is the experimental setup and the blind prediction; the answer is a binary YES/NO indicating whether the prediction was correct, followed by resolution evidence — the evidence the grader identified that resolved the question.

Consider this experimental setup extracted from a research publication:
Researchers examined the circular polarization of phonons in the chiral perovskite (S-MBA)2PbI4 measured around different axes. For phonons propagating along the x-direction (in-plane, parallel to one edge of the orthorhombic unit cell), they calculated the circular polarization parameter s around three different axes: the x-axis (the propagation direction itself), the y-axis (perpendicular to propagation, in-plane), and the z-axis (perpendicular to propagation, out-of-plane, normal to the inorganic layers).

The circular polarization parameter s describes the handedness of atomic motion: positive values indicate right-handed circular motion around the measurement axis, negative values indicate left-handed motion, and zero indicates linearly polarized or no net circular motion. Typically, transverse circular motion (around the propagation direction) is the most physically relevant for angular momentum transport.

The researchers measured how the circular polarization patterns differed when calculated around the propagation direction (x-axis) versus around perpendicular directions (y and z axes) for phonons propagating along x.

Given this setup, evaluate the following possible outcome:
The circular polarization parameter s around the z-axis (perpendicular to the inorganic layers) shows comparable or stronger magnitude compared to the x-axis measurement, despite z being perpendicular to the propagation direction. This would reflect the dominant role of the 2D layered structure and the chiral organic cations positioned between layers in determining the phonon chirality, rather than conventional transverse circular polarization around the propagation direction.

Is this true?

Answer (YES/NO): NO